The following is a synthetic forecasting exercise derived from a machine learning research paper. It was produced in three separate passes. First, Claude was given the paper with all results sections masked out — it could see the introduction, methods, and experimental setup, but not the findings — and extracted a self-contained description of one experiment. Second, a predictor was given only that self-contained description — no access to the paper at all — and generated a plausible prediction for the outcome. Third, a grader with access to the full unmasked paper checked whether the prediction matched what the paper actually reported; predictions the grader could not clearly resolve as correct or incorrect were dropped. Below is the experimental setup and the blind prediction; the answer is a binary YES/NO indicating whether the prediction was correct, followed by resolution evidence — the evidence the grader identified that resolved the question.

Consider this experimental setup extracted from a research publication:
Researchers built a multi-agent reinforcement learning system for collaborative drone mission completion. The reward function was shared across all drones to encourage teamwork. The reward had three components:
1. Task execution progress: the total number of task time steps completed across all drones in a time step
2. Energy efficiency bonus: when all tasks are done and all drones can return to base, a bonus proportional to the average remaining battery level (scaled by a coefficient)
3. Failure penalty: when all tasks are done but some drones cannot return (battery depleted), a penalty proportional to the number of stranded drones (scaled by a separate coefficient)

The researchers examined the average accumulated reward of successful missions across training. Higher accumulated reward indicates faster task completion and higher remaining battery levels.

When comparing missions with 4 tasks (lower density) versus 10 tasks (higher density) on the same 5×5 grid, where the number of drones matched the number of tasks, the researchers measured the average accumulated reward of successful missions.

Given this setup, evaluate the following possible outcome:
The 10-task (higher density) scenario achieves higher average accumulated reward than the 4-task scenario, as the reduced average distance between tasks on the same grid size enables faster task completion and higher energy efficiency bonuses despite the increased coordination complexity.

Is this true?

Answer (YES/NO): YES